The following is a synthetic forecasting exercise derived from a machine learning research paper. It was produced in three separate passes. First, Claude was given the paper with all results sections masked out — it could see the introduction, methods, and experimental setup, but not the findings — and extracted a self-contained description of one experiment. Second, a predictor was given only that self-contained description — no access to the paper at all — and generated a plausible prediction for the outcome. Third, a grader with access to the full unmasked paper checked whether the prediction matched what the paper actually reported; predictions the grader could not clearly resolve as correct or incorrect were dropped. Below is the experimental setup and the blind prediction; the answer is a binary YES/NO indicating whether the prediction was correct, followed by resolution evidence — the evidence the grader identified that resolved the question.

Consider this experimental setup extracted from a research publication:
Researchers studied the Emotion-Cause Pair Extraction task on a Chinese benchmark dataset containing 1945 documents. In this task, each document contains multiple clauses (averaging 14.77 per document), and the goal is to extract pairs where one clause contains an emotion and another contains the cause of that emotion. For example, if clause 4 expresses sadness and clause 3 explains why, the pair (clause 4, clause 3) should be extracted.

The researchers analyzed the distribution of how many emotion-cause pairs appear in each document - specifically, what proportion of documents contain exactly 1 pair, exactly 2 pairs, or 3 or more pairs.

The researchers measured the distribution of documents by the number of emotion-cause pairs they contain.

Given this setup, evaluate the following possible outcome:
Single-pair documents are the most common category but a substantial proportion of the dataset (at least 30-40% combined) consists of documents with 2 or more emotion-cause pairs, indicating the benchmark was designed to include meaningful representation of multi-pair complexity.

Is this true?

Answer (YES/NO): NO